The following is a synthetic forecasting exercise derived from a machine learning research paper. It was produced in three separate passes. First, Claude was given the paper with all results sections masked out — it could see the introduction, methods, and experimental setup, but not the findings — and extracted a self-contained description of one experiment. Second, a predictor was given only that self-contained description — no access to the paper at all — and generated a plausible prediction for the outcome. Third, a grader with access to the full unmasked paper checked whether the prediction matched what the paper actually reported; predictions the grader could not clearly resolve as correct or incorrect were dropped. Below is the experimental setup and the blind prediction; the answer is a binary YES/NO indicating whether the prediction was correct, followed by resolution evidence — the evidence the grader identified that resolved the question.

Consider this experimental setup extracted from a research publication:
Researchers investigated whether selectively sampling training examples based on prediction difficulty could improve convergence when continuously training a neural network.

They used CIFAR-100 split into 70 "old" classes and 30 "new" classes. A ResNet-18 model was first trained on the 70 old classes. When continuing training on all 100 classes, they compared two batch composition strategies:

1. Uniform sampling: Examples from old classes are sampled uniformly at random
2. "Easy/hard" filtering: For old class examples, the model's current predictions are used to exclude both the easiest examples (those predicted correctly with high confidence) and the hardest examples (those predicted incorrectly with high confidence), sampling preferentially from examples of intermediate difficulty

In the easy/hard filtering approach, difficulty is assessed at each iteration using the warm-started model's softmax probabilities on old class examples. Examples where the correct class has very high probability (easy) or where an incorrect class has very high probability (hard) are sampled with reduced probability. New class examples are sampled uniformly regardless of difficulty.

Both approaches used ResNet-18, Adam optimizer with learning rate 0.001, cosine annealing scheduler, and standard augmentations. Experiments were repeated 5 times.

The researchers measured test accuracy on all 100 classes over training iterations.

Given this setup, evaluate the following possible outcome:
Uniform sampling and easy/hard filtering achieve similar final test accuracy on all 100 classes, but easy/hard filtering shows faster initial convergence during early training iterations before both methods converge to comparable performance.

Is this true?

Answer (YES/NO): NO